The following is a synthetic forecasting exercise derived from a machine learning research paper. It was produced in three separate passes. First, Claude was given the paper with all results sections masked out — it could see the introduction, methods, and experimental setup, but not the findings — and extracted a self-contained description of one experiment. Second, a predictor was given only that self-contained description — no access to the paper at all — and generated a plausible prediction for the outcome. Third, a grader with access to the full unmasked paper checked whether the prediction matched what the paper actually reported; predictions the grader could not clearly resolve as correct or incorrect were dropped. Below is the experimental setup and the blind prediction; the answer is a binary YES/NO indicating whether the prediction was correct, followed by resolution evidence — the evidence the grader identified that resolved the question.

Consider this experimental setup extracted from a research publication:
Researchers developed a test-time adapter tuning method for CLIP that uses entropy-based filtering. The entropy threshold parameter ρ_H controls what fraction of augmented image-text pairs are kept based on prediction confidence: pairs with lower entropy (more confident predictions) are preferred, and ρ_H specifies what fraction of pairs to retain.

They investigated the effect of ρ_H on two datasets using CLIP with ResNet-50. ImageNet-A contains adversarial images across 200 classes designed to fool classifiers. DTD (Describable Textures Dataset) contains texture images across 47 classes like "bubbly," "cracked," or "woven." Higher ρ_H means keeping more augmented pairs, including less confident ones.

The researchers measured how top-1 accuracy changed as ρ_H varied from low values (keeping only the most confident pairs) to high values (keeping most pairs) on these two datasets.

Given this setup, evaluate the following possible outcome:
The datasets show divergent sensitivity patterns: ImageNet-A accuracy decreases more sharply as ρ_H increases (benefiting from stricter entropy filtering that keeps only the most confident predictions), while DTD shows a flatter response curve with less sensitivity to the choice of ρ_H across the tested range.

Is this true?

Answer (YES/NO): NO